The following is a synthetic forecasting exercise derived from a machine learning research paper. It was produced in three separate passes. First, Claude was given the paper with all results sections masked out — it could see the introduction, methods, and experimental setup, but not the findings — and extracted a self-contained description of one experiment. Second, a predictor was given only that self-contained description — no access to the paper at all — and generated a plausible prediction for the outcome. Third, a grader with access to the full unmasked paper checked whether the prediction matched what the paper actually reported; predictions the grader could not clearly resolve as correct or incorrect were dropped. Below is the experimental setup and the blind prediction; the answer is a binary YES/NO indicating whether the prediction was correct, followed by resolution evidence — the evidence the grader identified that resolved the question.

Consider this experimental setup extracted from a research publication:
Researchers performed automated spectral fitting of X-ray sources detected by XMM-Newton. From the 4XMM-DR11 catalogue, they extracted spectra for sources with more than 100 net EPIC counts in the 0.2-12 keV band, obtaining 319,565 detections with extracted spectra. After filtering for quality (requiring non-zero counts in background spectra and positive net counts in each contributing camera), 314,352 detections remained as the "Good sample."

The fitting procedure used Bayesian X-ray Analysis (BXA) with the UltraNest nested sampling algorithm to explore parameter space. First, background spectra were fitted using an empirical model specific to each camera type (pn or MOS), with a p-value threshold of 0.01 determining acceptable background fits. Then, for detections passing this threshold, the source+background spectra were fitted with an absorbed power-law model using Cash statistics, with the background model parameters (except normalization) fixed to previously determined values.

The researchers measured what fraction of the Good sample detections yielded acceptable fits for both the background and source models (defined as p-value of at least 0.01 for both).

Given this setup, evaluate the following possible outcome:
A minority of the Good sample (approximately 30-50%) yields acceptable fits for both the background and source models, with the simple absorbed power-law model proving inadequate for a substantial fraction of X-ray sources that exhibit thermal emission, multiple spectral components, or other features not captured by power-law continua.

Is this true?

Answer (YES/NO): NO